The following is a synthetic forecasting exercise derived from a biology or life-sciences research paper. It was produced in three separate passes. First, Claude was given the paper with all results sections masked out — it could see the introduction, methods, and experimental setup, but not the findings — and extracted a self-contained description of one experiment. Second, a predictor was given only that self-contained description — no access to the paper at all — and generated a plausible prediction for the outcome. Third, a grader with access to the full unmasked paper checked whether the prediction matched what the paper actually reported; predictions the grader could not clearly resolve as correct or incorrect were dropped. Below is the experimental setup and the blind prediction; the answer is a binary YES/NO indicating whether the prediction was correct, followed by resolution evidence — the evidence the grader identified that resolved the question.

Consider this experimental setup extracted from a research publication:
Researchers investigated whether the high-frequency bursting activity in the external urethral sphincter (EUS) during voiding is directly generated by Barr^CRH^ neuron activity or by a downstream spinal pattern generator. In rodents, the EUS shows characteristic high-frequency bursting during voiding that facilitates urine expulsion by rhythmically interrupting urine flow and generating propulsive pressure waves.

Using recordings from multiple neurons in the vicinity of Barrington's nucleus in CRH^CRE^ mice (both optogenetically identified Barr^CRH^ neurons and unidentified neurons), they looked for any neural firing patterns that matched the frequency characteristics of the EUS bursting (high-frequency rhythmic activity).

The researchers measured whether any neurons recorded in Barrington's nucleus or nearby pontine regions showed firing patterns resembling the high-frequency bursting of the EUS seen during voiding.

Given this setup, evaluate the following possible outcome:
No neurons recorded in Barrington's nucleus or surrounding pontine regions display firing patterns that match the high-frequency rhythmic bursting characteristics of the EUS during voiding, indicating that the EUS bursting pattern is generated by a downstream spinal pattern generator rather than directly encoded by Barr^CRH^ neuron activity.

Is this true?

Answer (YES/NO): YES